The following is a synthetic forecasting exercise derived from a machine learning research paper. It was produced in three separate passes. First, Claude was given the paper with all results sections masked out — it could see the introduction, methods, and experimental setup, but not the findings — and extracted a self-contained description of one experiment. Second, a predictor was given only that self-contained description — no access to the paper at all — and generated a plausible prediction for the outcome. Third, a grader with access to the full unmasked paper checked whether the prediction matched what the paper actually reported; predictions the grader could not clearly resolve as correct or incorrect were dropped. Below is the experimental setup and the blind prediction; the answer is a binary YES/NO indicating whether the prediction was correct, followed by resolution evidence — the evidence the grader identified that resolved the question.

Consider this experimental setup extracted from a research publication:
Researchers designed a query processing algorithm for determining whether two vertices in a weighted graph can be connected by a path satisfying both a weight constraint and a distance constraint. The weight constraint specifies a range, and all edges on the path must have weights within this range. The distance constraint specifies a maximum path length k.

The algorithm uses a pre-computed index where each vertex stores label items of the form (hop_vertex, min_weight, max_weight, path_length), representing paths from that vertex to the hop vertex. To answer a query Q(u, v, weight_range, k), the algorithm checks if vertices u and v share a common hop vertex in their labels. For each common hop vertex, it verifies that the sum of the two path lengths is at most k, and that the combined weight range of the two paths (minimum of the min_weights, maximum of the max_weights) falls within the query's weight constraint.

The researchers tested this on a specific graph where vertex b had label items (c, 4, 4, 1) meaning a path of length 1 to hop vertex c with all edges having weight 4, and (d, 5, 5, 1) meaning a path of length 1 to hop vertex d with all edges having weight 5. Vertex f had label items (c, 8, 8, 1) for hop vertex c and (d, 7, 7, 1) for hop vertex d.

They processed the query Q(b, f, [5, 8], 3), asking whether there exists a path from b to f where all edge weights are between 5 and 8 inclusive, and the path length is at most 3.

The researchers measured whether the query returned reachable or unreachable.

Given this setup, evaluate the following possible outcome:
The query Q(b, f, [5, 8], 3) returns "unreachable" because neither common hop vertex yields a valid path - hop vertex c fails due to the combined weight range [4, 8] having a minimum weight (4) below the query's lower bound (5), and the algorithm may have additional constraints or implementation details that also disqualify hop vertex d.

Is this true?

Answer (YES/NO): NO